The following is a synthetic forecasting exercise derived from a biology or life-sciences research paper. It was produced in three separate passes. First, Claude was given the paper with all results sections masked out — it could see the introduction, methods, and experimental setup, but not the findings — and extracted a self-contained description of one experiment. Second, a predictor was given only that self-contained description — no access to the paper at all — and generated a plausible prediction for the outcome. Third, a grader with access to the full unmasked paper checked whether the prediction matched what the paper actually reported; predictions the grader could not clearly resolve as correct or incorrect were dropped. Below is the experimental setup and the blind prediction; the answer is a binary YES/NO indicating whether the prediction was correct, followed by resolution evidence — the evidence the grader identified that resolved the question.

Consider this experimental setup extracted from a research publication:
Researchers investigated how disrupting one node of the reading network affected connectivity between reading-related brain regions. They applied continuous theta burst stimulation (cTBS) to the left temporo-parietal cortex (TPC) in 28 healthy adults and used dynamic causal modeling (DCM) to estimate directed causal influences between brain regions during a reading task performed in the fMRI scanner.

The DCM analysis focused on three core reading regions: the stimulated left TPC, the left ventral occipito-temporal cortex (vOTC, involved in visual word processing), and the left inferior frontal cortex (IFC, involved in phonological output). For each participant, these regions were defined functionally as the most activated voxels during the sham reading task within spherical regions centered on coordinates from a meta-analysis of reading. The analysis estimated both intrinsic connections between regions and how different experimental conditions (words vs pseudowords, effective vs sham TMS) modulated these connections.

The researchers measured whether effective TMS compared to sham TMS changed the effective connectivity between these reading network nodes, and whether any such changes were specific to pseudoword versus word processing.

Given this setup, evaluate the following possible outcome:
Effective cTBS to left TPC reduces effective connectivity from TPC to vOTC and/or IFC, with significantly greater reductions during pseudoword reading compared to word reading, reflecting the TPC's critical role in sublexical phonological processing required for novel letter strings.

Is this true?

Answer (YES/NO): NO